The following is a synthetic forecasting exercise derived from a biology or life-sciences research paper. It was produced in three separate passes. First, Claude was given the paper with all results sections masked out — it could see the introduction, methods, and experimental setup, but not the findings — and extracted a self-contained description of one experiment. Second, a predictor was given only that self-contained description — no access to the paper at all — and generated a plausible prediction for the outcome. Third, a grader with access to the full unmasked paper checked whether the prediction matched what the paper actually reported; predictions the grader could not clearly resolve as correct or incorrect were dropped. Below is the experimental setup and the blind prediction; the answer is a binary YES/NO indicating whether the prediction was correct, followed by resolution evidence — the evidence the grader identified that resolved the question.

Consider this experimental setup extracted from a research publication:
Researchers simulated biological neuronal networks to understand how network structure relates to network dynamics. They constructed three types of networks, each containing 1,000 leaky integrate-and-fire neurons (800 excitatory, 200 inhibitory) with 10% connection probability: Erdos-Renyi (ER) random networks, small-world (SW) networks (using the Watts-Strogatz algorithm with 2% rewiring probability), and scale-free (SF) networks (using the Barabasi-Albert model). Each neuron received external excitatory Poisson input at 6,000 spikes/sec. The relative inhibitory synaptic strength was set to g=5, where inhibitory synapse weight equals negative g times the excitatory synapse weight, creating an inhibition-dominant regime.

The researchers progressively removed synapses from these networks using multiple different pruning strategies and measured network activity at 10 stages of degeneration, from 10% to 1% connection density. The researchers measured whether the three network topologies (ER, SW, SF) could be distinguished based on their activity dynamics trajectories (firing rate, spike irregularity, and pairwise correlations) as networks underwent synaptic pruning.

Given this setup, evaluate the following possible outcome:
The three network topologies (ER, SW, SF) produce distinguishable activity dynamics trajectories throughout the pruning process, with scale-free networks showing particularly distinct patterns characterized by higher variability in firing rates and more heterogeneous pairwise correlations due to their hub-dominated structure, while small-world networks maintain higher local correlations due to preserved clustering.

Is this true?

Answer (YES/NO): NO